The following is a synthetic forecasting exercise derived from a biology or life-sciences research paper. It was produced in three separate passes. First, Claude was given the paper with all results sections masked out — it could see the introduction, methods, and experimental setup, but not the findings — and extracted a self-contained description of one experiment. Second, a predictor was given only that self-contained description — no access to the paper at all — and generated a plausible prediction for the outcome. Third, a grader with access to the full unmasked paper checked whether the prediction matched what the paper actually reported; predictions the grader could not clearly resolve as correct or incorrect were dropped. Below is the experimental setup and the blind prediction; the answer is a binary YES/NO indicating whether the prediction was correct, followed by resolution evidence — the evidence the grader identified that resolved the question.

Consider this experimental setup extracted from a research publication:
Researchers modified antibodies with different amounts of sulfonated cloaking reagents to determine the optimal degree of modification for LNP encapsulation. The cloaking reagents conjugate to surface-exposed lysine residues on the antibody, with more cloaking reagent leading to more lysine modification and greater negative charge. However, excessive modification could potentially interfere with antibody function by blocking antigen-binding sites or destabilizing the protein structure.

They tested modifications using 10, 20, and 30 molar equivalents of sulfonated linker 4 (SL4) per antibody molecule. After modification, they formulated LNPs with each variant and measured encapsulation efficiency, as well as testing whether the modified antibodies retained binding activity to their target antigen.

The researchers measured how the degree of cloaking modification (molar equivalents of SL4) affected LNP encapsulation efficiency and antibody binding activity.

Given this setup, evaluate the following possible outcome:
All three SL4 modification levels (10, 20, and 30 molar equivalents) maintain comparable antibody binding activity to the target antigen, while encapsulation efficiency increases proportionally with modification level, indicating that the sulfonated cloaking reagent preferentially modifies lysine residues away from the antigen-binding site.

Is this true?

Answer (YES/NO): NO